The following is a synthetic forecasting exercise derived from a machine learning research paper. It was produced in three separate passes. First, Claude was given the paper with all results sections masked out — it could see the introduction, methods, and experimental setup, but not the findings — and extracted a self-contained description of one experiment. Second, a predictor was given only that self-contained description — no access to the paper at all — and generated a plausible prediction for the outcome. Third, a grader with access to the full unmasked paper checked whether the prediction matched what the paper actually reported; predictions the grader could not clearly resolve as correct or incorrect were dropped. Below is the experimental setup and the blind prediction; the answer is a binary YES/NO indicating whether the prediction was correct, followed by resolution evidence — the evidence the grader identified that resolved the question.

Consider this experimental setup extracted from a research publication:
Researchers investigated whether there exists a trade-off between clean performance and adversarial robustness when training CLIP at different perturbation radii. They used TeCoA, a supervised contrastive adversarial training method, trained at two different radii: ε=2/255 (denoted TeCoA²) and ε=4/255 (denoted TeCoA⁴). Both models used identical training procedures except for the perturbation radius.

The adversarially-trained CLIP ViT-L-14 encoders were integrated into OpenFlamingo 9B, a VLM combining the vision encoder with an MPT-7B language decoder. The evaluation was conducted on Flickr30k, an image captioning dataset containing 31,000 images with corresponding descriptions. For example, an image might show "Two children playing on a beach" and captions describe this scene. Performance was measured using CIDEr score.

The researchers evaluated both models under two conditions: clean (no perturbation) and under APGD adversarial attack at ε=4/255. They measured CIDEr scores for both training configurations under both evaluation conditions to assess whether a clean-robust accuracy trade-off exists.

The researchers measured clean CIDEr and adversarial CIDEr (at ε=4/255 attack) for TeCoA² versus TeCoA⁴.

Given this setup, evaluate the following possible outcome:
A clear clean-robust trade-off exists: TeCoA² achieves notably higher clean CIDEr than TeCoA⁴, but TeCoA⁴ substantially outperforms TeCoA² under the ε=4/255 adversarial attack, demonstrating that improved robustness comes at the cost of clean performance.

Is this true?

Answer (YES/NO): YES